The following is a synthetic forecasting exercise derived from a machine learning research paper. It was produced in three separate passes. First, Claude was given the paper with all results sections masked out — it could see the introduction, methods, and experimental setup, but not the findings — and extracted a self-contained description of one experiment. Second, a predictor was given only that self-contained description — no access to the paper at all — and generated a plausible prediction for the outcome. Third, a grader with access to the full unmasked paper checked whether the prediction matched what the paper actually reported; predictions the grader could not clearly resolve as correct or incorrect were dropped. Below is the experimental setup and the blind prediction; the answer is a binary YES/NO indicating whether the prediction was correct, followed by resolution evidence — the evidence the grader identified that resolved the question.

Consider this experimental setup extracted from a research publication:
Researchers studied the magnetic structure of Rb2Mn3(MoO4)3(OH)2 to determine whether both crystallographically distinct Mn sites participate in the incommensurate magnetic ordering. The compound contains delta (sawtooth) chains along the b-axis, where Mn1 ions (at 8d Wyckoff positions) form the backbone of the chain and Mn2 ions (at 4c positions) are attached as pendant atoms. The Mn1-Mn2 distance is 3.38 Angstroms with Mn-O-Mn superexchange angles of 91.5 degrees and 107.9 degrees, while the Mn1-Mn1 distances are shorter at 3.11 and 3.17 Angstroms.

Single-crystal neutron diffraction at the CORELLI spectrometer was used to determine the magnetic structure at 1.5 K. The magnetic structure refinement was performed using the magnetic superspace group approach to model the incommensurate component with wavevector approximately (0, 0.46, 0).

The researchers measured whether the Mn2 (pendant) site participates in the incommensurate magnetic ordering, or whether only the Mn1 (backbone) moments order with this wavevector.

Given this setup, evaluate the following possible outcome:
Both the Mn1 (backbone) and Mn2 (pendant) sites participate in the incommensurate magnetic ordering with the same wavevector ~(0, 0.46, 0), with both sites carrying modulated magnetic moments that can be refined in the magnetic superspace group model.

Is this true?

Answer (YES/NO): YES